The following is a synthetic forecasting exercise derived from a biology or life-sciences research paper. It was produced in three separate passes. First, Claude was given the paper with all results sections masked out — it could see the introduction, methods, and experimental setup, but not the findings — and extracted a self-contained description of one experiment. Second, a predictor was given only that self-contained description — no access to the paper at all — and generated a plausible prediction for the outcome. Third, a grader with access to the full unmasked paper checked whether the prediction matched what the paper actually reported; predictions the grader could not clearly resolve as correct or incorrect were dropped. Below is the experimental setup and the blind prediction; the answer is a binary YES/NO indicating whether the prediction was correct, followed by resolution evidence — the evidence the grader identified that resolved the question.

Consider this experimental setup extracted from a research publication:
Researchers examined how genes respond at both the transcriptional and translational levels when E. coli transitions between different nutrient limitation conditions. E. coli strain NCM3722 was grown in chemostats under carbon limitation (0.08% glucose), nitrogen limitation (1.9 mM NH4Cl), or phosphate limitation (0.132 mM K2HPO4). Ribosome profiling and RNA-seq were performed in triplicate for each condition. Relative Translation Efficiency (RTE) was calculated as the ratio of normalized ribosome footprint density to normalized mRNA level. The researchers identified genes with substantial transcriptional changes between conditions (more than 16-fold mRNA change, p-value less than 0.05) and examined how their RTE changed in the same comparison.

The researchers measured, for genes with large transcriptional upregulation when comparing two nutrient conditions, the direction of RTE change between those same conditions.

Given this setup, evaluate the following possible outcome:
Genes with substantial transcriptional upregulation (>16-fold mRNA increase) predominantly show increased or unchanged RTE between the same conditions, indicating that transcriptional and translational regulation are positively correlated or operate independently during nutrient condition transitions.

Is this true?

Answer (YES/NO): YES